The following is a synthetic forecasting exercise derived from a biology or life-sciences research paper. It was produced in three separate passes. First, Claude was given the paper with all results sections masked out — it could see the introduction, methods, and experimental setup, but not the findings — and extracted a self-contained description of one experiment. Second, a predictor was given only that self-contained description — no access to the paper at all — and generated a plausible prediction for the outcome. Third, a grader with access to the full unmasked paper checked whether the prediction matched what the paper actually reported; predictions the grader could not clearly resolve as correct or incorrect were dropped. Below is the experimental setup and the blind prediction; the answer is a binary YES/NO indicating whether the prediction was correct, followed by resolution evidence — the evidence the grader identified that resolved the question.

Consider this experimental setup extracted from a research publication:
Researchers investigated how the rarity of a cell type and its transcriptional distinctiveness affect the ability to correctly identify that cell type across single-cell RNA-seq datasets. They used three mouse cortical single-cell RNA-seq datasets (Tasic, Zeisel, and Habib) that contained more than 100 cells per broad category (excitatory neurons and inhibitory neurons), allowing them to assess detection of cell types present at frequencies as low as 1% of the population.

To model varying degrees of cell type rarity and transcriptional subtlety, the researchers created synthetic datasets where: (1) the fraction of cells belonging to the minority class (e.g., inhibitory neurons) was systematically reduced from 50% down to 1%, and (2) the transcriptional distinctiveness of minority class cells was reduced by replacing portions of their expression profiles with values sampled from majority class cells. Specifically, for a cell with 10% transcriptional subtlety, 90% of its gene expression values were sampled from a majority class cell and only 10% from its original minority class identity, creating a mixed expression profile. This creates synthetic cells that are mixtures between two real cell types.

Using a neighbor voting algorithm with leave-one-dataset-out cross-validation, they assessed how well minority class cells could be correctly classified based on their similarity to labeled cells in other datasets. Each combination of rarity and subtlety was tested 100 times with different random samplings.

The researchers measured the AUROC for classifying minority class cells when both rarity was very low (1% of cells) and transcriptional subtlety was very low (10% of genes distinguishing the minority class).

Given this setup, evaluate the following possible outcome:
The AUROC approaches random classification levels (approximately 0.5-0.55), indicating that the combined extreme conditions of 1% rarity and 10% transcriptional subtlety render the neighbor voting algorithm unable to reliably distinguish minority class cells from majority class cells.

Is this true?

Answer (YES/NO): NO